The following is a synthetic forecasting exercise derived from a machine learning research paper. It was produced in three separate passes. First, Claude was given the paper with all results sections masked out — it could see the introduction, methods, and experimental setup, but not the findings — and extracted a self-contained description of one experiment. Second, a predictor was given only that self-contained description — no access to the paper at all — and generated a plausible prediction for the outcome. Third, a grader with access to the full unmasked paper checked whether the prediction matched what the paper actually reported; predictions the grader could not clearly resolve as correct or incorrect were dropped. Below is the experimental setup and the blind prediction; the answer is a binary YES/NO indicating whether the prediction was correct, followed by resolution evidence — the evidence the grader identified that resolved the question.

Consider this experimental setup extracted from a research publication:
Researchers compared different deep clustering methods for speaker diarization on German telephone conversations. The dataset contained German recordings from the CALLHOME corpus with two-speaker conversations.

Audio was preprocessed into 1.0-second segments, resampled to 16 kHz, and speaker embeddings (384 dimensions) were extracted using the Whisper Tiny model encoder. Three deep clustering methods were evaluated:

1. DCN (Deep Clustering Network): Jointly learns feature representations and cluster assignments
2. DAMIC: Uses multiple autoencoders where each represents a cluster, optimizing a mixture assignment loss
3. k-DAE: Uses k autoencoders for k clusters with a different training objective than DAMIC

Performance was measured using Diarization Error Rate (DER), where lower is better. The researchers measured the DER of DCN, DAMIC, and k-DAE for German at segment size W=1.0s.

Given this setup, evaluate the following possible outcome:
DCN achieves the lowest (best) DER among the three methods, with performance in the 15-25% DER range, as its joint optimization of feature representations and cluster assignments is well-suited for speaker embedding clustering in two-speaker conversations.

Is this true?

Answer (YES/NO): NO